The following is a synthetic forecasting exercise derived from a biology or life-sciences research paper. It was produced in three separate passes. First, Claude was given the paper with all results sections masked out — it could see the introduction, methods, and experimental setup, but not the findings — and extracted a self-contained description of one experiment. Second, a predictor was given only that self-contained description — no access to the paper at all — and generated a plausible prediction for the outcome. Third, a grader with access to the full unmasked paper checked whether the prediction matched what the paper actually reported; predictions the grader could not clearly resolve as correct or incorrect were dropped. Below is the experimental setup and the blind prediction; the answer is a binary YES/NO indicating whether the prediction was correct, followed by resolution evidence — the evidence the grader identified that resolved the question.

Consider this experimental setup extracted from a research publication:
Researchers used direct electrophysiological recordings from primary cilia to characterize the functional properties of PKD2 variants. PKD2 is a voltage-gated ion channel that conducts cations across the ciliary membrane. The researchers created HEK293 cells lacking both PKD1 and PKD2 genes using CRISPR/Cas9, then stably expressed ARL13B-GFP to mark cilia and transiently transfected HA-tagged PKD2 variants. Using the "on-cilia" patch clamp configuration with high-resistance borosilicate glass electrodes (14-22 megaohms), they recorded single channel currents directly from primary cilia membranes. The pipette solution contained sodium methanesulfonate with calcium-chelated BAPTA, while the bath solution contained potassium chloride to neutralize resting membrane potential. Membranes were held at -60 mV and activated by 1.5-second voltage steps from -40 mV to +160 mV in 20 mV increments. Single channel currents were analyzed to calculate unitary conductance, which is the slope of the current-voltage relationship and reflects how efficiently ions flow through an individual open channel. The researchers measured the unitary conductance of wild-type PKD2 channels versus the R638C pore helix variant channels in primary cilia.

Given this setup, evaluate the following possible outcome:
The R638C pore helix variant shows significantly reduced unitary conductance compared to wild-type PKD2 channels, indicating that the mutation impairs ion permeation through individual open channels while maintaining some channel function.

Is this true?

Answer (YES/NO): YES